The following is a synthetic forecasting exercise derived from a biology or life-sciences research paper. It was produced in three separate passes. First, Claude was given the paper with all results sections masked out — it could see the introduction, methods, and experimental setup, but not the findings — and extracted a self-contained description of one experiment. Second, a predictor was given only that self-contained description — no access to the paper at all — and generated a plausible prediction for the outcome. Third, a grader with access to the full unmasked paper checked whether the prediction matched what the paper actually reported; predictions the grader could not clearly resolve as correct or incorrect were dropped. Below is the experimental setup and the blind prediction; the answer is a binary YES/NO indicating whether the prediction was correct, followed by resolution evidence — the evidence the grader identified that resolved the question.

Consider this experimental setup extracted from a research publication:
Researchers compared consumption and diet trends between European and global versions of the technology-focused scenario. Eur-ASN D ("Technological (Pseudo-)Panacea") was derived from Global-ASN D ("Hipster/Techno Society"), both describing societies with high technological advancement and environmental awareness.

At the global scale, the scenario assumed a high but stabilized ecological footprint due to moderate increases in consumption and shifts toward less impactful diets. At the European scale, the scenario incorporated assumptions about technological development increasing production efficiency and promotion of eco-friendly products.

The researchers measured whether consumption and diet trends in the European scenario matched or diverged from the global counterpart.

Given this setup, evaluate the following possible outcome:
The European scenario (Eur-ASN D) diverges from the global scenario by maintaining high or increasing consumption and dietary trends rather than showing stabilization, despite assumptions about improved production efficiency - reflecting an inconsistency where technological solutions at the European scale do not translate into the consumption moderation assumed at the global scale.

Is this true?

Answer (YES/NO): NO